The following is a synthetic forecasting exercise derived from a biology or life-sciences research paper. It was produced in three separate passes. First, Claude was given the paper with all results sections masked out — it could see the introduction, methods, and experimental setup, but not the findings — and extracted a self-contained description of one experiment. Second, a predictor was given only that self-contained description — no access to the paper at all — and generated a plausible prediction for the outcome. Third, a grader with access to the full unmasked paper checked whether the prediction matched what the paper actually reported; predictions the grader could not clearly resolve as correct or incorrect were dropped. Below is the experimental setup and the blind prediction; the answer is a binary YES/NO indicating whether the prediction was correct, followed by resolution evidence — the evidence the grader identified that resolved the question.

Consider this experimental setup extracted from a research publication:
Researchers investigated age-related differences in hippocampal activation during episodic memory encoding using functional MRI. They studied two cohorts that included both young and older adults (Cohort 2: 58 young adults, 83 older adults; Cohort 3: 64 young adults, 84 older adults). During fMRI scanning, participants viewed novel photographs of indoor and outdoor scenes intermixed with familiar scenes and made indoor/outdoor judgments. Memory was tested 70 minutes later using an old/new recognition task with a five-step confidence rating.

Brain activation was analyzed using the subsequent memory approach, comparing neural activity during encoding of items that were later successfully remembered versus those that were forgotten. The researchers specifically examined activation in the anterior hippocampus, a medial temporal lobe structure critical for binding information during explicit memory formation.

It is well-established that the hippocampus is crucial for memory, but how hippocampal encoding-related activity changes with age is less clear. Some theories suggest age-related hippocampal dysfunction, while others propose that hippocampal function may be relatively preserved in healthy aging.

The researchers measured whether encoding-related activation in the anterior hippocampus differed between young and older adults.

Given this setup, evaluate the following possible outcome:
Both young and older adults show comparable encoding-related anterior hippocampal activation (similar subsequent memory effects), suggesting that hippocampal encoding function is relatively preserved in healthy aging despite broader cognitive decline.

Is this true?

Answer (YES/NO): YES